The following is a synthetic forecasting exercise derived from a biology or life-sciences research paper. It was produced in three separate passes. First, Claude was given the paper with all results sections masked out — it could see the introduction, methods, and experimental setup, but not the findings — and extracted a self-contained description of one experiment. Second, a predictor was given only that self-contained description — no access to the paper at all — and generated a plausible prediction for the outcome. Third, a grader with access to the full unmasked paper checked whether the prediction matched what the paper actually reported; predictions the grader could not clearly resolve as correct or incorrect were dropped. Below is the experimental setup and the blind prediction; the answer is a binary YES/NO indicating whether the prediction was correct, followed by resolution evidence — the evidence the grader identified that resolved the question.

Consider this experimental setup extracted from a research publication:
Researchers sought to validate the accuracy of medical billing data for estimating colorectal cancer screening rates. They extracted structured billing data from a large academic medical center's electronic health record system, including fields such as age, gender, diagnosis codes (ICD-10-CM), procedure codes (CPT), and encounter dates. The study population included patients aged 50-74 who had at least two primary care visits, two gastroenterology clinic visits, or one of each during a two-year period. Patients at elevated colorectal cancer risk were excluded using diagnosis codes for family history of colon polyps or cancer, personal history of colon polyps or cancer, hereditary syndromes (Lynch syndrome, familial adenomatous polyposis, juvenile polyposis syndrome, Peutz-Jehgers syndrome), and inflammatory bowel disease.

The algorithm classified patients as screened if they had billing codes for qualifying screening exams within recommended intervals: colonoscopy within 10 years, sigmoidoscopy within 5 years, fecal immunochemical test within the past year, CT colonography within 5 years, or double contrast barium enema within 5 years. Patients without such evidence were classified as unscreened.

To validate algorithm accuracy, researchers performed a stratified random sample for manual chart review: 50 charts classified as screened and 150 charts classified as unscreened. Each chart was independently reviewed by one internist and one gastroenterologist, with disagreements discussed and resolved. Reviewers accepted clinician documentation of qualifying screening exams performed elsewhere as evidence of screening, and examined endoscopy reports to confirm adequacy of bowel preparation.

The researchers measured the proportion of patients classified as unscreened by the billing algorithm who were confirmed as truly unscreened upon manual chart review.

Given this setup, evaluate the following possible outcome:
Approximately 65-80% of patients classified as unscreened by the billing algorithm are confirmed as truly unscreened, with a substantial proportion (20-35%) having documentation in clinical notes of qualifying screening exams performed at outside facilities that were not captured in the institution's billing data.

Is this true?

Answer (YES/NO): NO